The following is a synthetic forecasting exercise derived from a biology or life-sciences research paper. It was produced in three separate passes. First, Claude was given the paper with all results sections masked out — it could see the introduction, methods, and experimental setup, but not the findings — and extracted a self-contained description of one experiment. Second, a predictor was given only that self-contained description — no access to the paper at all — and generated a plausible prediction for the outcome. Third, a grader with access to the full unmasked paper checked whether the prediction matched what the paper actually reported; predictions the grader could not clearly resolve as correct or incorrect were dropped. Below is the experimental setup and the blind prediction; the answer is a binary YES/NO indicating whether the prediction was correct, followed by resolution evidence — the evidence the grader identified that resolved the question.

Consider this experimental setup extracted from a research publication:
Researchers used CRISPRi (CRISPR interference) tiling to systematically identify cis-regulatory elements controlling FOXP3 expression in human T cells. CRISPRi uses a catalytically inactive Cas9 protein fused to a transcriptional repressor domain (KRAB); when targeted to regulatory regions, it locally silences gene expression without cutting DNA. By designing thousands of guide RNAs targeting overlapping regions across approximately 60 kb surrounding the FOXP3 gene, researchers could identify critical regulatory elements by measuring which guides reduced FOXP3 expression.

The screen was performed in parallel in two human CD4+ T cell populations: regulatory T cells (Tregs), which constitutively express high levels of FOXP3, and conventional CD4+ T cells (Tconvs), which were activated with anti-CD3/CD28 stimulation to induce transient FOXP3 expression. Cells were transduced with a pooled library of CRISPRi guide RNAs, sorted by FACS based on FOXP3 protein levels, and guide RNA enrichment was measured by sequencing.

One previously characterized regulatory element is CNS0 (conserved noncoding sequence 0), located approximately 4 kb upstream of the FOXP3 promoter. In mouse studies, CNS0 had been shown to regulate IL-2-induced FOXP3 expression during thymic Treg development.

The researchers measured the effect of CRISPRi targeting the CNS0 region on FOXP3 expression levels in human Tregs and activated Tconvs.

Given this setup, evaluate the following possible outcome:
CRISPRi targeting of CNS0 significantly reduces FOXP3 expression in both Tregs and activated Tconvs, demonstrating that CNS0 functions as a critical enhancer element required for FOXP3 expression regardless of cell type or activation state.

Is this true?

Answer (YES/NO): YES